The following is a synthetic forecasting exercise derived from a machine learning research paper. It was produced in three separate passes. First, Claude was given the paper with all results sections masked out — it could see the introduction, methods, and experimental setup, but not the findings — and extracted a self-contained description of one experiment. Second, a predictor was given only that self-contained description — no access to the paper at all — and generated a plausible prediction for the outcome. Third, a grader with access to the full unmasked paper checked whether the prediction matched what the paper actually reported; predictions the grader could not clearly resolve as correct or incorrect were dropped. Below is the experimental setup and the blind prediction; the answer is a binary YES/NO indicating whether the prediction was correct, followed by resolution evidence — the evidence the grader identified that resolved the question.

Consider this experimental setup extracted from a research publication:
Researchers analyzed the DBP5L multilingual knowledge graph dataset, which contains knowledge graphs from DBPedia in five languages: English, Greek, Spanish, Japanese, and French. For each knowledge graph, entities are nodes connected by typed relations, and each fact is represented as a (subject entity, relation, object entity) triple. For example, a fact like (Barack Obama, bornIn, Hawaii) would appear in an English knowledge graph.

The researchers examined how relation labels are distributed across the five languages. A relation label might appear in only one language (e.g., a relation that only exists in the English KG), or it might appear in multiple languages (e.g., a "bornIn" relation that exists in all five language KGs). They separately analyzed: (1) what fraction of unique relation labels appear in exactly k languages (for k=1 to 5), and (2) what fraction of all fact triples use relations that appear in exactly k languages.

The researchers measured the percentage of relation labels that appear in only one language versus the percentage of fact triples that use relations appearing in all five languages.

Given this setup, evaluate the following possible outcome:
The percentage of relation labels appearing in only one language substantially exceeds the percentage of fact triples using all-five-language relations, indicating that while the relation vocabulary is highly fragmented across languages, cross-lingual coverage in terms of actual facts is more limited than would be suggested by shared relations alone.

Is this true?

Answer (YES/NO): NO